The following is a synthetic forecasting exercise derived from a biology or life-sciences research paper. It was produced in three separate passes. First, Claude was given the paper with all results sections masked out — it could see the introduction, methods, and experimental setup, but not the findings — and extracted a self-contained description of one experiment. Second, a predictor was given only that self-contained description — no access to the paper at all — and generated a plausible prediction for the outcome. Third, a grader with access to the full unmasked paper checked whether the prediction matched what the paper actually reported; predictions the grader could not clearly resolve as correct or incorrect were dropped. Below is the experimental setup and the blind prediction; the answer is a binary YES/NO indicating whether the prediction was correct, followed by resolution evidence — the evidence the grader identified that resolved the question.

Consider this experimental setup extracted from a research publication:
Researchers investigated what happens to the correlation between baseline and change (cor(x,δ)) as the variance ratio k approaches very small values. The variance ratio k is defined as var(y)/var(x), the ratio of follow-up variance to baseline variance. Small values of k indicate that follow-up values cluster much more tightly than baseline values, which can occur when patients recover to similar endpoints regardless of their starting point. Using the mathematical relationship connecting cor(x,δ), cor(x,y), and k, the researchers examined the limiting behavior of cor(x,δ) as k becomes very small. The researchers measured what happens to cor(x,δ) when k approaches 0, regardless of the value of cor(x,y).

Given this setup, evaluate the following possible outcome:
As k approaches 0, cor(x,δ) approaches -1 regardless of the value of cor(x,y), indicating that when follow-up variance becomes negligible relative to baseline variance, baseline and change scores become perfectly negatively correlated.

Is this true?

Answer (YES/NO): YES